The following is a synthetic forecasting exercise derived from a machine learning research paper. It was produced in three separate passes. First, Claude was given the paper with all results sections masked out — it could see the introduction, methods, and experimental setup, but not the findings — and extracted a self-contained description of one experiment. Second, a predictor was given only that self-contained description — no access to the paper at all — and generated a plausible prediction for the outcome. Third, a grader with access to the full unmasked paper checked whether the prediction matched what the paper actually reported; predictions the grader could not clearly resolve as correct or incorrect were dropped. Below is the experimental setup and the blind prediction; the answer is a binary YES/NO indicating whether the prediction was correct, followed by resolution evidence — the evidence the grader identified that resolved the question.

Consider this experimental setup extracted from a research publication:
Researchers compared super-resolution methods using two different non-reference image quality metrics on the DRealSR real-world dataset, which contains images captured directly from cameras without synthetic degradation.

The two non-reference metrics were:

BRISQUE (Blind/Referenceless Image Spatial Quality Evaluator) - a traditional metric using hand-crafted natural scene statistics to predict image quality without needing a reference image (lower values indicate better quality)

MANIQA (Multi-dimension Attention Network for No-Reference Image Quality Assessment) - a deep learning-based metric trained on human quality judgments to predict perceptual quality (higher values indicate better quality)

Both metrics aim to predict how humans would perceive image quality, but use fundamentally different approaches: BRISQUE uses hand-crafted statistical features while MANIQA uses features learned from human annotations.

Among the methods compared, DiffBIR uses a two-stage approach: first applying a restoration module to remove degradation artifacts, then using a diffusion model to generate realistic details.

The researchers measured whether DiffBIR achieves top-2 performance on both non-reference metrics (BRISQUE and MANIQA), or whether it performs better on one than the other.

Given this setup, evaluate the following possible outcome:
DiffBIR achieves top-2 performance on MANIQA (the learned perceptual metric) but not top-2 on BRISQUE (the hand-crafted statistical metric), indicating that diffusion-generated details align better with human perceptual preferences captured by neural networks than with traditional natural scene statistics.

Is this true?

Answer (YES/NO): NO